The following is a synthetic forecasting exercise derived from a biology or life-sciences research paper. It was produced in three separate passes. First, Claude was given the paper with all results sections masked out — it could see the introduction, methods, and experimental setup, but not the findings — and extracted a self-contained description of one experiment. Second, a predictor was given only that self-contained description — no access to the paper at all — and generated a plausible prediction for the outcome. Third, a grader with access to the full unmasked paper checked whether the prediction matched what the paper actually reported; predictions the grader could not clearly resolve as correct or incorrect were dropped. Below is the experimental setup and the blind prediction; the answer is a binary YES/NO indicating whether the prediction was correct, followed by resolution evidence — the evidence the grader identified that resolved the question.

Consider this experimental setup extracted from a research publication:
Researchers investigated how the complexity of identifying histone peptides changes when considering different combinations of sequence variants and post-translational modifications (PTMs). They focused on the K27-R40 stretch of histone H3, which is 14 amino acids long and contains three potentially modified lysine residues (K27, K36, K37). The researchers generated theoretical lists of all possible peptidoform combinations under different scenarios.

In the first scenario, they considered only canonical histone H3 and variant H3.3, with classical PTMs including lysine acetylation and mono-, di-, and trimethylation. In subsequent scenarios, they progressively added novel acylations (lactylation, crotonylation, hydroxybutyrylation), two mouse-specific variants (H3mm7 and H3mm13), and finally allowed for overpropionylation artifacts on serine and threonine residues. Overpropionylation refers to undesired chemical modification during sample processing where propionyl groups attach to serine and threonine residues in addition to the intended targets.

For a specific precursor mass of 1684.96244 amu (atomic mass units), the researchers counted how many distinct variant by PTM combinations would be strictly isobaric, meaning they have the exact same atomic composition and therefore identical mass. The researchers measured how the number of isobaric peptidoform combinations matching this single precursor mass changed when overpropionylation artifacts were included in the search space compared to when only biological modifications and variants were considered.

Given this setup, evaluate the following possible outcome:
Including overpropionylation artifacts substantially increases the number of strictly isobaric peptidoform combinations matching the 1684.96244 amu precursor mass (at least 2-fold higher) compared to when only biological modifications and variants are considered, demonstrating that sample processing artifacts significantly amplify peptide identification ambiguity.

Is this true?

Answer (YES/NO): YES